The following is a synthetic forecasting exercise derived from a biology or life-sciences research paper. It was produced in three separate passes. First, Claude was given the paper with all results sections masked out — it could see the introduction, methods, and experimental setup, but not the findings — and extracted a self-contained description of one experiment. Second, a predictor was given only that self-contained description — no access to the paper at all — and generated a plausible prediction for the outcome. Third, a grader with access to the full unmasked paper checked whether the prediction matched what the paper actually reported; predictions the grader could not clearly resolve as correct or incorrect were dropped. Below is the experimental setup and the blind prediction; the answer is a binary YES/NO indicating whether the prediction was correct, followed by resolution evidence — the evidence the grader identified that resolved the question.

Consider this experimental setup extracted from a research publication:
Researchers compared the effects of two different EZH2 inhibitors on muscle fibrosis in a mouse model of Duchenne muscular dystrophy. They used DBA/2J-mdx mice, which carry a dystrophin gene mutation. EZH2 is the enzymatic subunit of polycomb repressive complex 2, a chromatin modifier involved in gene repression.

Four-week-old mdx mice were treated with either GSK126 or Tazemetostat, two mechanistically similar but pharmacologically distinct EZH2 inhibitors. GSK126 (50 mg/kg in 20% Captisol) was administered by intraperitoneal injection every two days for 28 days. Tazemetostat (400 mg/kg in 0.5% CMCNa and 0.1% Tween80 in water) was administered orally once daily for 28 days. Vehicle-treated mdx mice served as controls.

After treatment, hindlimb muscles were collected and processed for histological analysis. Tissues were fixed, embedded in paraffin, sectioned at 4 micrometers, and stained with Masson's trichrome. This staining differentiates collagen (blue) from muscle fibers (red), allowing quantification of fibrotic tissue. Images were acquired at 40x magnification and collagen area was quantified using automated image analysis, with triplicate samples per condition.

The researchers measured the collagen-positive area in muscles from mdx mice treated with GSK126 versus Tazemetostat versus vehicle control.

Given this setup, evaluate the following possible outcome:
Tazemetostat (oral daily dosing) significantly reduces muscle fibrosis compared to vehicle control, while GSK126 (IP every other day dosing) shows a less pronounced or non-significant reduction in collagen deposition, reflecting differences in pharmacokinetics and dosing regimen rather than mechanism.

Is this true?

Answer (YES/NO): NO